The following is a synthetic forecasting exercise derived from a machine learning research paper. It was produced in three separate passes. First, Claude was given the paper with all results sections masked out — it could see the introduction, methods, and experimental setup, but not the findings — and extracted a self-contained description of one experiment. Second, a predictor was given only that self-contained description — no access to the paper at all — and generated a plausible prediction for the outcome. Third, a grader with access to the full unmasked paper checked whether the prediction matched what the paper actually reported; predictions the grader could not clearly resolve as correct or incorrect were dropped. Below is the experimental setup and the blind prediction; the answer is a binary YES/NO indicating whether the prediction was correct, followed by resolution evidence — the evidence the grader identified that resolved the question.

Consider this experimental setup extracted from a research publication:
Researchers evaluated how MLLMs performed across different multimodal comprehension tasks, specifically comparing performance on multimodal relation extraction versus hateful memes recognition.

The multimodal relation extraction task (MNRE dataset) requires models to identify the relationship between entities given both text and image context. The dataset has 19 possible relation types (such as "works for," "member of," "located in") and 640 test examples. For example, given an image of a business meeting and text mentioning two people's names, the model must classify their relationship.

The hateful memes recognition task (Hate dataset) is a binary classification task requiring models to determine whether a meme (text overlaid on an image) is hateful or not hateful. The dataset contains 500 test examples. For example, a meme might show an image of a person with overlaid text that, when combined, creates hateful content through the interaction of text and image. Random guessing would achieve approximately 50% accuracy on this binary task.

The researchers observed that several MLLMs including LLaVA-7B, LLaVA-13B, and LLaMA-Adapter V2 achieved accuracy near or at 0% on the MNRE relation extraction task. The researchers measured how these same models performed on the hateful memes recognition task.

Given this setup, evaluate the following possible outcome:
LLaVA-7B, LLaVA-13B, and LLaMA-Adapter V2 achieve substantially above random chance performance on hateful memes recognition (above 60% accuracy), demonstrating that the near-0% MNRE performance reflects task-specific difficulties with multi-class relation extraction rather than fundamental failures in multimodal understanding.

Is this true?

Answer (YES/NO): NO